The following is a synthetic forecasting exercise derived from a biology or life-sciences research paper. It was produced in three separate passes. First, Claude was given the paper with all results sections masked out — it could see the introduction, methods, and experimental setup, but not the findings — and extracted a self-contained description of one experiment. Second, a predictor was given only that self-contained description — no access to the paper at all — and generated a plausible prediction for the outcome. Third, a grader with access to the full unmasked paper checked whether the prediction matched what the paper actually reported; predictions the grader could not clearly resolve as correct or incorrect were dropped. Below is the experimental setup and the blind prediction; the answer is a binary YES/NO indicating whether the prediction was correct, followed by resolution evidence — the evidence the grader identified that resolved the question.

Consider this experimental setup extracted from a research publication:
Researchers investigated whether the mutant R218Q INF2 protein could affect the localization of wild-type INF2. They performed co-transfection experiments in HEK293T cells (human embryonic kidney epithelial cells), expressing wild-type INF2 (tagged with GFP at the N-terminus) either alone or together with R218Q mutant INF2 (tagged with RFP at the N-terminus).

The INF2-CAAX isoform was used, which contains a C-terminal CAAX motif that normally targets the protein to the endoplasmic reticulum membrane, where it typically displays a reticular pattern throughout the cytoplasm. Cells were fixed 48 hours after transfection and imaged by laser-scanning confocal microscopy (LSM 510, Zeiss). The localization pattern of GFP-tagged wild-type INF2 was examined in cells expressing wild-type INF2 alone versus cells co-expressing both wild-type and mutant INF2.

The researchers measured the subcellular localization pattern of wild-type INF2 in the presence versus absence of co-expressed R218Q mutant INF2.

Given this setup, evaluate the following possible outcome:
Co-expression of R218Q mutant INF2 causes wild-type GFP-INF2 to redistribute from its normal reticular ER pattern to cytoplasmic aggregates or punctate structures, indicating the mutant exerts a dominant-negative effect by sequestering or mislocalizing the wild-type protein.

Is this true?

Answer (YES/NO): NO